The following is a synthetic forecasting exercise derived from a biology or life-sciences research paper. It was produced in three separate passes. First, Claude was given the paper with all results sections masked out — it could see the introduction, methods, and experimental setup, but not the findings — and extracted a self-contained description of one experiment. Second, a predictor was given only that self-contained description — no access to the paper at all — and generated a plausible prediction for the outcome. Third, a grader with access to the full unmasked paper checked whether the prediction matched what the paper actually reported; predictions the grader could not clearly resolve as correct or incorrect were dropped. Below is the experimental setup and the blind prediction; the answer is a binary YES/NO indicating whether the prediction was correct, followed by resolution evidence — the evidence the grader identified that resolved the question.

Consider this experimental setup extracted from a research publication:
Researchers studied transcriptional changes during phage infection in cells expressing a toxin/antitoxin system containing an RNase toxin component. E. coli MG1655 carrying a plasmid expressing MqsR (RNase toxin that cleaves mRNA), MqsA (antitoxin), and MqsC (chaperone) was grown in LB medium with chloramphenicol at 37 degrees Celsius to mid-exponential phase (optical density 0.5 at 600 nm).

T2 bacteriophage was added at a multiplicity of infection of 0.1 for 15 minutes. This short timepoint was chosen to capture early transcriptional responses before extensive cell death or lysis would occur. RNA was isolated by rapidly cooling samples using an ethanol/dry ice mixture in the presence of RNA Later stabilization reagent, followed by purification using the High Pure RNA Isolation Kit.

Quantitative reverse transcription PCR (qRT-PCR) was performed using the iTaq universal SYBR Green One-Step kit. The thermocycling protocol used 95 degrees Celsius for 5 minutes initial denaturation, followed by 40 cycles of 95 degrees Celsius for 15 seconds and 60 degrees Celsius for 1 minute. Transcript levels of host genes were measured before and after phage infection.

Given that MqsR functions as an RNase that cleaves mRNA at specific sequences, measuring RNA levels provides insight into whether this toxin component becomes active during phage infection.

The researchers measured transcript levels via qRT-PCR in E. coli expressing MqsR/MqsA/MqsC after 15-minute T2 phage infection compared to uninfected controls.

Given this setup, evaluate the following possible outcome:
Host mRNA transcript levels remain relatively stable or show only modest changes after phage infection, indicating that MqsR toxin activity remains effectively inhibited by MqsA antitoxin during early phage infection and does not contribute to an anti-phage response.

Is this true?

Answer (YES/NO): NO